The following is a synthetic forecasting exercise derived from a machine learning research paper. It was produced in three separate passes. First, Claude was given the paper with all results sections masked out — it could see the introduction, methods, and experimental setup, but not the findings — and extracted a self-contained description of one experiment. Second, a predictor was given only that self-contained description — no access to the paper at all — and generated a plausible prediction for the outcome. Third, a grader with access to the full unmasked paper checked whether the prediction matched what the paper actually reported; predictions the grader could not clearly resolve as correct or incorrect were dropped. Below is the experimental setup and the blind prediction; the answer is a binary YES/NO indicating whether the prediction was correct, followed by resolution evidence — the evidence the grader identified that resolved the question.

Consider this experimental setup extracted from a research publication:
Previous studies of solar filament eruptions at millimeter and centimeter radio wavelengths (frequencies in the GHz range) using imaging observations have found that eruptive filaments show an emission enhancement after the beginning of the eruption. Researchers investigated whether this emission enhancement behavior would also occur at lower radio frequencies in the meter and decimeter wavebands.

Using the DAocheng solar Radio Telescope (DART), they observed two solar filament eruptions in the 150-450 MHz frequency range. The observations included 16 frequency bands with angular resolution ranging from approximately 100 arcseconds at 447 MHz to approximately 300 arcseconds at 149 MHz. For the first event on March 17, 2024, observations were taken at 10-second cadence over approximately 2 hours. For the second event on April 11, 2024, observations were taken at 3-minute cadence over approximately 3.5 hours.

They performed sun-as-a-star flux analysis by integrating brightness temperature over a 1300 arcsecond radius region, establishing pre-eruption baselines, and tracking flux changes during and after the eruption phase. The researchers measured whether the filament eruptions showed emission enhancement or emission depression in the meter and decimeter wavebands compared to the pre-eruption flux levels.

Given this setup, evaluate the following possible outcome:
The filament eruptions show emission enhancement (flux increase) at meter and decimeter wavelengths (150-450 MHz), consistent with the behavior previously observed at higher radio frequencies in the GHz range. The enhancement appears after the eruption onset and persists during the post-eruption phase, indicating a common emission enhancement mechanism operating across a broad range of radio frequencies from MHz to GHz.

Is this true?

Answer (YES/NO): NO